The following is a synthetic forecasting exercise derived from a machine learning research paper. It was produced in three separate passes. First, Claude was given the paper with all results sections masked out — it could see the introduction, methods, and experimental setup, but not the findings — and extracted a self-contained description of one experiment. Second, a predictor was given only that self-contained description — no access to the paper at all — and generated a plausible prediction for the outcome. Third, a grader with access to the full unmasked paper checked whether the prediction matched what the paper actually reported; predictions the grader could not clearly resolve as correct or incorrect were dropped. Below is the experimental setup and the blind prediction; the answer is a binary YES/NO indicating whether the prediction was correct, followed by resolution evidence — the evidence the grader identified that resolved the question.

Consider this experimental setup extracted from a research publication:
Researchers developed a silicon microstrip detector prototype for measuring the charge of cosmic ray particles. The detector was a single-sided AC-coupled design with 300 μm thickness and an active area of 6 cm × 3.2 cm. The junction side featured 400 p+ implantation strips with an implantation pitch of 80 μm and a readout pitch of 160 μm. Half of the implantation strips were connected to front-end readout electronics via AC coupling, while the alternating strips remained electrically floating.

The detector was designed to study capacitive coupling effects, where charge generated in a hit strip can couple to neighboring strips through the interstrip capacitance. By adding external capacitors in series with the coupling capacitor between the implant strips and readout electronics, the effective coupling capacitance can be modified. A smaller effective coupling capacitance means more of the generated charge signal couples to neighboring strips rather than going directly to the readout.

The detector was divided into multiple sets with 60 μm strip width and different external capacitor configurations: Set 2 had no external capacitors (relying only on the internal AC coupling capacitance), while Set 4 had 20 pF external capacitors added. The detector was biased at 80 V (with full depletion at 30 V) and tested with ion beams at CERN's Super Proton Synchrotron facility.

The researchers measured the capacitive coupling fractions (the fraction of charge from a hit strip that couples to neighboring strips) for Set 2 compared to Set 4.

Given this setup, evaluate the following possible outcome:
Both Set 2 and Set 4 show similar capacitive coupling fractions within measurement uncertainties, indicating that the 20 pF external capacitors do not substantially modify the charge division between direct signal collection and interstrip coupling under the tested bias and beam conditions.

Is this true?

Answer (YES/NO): NO